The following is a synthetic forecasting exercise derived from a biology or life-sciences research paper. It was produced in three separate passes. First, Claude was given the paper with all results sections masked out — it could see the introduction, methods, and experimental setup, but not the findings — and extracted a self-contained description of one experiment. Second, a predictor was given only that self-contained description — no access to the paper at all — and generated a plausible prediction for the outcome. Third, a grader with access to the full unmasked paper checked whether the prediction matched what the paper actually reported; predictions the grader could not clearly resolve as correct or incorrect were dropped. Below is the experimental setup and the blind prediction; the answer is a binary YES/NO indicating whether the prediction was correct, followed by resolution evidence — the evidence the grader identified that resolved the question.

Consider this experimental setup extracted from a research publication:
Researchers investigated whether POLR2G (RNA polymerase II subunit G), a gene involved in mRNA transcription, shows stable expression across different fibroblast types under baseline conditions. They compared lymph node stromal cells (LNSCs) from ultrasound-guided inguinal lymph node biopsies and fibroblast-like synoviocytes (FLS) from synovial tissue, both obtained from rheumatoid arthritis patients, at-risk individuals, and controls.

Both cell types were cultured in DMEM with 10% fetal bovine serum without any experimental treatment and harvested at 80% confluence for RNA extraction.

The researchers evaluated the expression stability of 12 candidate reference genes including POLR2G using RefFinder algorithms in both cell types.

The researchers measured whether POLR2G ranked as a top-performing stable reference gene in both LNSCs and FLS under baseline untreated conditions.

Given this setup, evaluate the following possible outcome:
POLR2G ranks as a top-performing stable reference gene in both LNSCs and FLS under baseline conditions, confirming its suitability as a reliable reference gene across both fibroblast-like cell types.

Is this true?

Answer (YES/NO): YES